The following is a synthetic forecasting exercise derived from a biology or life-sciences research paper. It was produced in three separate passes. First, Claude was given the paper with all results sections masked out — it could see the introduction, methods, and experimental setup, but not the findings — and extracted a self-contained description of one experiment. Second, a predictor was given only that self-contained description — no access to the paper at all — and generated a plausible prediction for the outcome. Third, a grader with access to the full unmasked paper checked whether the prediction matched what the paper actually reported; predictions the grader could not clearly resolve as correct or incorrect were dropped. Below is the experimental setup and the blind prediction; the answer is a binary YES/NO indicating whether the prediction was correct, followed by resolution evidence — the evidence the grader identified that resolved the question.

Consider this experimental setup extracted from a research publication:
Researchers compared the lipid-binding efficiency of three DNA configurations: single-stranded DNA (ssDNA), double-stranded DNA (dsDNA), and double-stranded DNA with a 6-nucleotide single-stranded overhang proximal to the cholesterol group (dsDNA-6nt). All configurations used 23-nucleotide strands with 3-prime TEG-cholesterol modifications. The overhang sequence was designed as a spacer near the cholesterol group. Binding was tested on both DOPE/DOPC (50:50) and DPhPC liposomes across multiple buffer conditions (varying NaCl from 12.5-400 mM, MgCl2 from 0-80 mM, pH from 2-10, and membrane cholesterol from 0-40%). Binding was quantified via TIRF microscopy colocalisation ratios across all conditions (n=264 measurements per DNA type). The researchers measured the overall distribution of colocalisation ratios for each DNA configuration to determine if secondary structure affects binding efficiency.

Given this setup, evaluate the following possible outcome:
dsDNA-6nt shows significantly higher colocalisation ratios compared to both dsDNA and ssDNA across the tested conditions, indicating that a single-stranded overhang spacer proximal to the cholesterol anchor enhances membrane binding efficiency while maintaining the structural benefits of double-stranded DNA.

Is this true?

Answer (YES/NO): NO